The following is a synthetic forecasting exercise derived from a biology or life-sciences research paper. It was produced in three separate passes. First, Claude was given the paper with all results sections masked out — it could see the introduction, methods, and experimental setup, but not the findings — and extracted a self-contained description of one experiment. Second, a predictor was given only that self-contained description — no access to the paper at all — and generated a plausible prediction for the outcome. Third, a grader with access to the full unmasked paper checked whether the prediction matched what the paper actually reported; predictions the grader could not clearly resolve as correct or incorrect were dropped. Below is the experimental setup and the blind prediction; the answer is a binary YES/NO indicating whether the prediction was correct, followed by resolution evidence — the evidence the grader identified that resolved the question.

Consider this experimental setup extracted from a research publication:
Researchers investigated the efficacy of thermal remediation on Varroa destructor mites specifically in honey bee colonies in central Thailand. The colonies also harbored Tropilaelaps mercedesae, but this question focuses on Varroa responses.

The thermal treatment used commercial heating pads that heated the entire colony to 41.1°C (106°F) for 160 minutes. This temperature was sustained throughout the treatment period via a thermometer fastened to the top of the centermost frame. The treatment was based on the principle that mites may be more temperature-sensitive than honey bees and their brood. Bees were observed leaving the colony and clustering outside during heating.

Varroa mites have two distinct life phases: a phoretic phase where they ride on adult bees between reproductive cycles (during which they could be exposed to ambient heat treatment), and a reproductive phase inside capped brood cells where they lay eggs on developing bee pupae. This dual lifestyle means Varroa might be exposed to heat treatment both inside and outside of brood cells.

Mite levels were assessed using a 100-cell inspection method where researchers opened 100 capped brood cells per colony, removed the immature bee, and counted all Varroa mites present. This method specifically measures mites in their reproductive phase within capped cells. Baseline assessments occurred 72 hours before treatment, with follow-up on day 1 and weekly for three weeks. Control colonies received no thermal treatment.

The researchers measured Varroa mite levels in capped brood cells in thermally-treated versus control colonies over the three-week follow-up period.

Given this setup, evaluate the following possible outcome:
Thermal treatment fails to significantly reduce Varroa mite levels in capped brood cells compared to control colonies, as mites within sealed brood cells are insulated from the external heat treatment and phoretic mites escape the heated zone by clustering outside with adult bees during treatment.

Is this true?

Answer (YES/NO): NO